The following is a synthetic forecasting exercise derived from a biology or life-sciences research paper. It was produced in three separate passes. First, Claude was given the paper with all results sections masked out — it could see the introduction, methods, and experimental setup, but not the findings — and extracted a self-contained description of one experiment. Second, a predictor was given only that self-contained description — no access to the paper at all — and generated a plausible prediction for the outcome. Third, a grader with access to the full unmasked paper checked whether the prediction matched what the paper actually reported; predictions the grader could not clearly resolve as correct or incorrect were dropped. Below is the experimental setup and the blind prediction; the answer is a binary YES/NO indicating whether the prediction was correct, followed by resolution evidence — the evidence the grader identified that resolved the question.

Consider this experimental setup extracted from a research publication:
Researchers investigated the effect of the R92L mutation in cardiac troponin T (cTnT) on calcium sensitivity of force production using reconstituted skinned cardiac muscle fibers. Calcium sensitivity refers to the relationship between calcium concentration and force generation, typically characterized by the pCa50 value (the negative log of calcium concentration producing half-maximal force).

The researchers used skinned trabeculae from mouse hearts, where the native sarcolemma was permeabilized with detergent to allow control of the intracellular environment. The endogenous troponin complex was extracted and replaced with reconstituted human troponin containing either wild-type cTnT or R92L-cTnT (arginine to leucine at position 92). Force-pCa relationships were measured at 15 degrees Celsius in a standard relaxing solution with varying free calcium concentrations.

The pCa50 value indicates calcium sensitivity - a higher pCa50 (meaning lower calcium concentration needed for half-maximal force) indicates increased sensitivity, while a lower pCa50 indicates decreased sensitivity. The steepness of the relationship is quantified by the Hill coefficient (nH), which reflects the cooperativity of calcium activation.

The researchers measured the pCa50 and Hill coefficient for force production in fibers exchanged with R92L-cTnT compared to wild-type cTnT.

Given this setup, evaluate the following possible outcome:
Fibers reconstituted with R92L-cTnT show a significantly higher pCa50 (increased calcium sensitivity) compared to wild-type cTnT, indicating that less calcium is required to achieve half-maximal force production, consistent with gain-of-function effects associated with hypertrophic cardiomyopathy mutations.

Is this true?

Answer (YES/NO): YES